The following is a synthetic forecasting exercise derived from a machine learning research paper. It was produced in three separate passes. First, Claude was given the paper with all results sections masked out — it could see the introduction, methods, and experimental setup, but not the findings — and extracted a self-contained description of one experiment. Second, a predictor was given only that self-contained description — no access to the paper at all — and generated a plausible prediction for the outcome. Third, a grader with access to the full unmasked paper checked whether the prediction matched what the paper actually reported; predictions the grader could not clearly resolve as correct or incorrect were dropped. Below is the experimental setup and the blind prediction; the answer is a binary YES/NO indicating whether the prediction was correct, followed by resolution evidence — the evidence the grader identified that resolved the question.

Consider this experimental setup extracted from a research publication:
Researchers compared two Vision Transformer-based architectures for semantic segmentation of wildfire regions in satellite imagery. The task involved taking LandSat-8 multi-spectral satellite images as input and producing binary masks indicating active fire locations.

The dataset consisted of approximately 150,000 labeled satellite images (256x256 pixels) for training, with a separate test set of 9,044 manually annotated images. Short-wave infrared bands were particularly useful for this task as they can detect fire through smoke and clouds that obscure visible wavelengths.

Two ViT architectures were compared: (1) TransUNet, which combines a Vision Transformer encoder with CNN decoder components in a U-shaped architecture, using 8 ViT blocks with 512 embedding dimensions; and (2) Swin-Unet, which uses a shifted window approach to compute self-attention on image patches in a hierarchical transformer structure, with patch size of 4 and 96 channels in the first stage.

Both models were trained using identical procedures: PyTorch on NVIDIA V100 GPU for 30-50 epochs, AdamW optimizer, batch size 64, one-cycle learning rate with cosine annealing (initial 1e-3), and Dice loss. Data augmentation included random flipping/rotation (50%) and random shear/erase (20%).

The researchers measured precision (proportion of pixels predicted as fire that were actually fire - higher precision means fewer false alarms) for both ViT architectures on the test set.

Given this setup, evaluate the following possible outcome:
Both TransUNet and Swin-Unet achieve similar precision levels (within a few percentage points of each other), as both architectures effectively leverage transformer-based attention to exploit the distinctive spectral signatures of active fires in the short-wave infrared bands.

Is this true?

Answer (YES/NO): YES